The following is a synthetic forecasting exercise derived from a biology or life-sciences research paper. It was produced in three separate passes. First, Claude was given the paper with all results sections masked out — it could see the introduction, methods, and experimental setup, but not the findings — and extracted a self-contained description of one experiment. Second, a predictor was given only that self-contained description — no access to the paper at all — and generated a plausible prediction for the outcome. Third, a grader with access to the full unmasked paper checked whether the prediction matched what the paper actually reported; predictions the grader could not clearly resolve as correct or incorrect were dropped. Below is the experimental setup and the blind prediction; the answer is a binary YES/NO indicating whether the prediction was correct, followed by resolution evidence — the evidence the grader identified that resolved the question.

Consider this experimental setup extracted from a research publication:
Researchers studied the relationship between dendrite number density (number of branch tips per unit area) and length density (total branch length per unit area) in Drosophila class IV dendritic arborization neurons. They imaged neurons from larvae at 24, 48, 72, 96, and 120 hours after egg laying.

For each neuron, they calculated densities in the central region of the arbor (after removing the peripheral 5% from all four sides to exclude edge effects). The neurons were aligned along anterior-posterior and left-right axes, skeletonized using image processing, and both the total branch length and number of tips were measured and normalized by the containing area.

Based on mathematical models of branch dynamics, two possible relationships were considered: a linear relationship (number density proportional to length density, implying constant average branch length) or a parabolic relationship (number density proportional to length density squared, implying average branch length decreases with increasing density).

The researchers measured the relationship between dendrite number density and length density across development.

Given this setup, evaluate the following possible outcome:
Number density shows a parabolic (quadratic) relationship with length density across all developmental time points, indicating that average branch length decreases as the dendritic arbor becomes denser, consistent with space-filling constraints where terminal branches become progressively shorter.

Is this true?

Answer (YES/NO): YES